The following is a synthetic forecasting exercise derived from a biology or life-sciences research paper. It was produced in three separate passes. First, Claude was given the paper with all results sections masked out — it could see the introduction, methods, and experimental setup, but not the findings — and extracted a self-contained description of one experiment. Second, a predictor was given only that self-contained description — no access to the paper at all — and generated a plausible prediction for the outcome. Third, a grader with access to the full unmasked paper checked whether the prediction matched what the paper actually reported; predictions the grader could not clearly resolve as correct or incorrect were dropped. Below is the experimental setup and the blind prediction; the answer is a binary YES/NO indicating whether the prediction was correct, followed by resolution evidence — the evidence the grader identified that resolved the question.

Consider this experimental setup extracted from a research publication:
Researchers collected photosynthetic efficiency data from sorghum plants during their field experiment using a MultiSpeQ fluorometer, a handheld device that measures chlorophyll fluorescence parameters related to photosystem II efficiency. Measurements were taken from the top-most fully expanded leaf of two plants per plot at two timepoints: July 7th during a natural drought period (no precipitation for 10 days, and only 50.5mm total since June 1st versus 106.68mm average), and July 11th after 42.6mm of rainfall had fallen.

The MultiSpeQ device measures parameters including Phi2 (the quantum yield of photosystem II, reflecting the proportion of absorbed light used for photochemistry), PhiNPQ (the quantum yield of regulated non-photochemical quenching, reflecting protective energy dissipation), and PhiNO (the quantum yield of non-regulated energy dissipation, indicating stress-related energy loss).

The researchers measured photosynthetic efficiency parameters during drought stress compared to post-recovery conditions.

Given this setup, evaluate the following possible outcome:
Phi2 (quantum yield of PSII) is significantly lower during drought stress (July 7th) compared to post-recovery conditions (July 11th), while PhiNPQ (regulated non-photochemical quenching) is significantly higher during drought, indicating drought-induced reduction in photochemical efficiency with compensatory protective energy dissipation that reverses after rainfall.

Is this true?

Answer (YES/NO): NO